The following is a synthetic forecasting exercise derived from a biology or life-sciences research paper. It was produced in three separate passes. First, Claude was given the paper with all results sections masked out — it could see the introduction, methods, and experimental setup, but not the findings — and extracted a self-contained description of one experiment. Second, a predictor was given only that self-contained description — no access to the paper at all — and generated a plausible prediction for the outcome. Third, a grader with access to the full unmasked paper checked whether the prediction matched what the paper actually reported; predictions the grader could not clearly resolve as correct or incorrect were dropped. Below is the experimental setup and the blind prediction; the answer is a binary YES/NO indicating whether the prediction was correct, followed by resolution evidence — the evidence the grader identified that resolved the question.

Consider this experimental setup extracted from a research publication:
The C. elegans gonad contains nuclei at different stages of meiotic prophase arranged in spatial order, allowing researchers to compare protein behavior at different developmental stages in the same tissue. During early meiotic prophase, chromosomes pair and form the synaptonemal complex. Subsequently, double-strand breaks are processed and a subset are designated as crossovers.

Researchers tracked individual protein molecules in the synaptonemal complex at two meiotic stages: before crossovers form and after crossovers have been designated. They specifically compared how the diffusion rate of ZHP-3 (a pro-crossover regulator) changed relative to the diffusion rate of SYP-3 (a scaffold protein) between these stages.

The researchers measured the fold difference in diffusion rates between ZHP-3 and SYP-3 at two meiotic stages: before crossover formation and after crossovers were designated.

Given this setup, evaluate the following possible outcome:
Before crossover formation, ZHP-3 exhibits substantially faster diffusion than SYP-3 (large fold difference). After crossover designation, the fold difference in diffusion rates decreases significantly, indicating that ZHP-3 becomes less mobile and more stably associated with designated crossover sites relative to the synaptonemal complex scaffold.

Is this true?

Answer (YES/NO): NO